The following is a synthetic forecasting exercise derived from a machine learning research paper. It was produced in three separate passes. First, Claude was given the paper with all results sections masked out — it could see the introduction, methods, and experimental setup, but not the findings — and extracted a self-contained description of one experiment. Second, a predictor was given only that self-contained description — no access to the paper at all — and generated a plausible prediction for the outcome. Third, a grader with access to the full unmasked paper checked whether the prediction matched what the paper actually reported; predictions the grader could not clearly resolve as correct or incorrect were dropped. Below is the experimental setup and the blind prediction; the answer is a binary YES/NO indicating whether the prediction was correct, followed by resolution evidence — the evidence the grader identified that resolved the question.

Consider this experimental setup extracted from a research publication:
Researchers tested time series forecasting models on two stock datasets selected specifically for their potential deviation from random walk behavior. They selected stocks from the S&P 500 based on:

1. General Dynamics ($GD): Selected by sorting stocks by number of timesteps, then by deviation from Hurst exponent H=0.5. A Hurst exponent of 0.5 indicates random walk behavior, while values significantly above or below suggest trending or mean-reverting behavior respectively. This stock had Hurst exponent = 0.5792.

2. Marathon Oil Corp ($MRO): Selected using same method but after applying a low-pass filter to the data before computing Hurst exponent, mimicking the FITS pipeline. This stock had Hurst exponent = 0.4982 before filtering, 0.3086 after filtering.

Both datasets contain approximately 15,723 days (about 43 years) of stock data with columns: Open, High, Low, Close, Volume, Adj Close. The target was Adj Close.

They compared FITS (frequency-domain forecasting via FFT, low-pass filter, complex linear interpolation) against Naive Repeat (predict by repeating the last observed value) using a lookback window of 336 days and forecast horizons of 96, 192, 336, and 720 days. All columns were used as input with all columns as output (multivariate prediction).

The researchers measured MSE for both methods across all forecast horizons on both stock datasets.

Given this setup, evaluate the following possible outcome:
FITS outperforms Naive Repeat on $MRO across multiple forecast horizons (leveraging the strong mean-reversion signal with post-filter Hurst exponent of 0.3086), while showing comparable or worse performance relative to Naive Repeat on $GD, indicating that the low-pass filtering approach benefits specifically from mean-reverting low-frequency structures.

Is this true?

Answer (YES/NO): YES